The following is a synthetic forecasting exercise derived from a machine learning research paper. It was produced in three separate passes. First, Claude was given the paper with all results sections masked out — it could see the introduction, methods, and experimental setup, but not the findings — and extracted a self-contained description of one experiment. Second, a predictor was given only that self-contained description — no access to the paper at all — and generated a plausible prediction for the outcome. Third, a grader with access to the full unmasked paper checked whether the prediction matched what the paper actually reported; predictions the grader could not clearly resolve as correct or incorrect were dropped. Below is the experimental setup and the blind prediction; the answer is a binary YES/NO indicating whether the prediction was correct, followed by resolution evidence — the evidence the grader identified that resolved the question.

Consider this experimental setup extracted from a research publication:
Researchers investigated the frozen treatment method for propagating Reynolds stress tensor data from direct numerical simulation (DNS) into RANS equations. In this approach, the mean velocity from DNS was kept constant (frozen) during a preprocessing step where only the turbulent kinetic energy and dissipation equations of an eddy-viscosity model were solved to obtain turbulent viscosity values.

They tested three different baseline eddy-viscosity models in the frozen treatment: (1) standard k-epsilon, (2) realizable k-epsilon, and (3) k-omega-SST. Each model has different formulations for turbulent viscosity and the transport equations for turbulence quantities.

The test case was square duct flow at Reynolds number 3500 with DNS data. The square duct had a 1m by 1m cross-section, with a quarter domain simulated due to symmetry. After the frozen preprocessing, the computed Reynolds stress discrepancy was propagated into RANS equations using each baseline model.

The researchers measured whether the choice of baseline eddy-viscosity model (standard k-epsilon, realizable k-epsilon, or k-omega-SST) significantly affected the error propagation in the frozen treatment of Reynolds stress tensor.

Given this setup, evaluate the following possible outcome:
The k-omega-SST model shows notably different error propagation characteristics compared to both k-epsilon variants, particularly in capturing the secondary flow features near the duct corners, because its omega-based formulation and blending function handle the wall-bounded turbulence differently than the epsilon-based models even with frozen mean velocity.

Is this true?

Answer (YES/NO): NO